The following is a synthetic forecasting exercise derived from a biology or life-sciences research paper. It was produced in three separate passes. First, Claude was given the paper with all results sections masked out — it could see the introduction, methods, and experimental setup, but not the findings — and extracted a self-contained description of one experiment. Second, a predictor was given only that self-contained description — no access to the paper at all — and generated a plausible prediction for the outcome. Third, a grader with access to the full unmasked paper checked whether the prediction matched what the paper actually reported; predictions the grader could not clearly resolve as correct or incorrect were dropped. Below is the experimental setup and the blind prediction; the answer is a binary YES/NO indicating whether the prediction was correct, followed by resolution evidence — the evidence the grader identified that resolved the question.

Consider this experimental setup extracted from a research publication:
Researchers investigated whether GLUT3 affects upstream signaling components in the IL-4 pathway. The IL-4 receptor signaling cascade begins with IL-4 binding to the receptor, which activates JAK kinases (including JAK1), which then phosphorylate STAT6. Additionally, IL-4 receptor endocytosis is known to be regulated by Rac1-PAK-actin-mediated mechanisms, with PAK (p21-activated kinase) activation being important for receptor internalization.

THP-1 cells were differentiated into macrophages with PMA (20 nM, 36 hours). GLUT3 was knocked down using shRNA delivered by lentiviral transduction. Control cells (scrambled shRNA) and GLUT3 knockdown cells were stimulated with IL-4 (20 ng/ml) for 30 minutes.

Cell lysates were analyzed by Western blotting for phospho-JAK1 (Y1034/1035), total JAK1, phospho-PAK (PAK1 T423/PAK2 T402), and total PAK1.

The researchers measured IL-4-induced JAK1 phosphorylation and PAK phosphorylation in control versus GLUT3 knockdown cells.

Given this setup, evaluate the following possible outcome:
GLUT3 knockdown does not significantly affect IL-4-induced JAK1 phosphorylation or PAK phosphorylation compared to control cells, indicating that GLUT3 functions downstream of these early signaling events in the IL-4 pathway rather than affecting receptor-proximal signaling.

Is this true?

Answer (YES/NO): NO